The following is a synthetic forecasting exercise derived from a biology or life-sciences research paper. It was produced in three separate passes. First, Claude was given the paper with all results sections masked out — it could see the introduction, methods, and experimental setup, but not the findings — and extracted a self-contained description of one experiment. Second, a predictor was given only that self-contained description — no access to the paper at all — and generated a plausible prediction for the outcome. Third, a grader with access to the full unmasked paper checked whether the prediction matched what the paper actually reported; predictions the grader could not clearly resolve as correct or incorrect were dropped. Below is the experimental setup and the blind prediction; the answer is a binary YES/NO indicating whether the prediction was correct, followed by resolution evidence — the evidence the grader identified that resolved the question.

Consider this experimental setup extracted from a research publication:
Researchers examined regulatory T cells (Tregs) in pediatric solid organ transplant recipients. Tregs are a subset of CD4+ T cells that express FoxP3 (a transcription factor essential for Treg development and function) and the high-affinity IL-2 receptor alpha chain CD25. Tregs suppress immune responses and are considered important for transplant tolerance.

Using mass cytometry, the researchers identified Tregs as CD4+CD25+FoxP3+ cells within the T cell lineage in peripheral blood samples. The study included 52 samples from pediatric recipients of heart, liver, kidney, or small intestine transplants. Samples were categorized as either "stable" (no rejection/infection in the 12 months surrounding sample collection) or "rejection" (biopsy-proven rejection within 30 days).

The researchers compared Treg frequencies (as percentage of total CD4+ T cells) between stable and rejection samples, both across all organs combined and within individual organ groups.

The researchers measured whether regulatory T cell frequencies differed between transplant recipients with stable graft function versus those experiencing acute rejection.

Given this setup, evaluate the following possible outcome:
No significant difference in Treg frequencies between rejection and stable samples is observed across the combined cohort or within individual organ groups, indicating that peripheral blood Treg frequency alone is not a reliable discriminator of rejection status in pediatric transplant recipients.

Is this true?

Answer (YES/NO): YES